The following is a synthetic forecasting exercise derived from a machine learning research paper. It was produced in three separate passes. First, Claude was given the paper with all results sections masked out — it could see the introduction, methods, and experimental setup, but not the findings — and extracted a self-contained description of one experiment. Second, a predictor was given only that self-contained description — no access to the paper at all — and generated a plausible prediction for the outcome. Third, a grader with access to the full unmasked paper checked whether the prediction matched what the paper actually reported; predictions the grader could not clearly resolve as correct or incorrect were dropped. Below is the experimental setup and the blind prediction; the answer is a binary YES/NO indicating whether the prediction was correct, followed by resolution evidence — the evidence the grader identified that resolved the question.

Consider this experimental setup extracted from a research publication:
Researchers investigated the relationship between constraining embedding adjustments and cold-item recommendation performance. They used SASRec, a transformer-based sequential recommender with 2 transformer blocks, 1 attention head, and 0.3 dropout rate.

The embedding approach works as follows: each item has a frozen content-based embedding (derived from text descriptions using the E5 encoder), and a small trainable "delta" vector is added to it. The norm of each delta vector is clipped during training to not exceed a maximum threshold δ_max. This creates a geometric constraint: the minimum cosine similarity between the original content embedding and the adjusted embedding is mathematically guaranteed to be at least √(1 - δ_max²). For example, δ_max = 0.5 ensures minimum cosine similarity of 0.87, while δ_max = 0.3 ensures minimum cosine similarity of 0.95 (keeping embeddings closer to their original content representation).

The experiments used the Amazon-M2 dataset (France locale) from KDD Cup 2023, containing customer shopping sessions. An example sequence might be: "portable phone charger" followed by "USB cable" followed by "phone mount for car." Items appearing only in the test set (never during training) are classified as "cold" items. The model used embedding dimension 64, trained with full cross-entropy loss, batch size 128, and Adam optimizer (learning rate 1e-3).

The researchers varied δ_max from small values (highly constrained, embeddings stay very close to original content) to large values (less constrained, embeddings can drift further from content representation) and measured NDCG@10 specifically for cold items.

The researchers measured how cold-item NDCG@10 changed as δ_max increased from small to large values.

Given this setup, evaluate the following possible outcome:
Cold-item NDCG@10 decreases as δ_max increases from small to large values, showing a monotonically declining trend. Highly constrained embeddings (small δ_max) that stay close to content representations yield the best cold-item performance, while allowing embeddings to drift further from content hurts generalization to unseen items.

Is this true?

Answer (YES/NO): YES